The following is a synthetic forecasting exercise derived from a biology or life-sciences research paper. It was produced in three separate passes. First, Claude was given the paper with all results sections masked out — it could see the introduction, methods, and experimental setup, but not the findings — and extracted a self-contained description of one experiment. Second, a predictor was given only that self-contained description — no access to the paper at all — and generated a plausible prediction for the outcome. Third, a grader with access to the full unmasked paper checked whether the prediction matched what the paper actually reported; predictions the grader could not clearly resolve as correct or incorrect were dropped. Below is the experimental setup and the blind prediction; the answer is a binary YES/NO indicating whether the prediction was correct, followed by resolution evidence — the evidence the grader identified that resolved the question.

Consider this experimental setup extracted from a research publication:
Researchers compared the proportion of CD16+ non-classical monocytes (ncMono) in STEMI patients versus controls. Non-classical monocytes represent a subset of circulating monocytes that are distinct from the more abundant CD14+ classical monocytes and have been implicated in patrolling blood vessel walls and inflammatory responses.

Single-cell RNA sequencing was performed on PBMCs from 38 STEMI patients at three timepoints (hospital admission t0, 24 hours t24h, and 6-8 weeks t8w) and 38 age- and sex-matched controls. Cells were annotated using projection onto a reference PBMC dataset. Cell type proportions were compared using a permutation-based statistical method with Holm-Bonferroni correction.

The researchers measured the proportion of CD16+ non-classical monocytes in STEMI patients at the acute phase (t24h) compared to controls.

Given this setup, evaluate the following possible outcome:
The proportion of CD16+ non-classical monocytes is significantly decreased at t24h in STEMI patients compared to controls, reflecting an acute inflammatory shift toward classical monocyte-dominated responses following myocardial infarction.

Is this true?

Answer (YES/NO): NO